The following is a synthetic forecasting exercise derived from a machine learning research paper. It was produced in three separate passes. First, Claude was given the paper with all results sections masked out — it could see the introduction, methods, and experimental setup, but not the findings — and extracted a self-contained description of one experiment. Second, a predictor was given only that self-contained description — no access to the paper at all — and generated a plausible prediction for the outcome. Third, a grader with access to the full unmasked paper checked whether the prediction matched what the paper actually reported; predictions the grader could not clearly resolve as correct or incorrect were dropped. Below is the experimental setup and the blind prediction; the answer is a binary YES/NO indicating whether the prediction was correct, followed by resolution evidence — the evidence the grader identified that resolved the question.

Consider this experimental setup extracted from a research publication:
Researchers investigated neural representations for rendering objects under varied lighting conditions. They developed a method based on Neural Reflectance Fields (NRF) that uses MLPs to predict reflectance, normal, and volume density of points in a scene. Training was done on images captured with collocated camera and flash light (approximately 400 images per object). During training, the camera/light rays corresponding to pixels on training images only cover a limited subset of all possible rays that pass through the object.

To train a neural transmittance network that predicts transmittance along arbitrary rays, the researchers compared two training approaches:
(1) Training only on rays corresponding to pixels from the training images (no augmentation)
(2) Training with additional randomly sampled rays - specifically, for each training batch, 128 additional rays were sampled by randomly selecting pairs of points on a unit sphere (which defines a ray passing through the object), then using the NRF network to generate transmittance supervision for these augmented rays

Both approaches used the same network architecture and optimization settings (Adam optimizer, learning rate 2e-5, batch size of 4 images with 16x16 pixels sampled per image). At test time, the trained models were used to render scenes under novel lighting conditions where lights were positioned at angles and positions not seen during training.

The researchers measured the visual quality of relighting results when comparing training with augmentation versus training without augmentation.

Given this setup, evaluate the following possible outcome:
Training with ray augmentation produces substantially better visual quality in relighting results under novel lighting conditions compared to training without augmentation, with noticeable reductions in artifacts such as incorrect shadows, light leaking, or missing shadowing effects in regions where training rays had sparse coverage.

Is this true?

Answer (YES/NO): YES